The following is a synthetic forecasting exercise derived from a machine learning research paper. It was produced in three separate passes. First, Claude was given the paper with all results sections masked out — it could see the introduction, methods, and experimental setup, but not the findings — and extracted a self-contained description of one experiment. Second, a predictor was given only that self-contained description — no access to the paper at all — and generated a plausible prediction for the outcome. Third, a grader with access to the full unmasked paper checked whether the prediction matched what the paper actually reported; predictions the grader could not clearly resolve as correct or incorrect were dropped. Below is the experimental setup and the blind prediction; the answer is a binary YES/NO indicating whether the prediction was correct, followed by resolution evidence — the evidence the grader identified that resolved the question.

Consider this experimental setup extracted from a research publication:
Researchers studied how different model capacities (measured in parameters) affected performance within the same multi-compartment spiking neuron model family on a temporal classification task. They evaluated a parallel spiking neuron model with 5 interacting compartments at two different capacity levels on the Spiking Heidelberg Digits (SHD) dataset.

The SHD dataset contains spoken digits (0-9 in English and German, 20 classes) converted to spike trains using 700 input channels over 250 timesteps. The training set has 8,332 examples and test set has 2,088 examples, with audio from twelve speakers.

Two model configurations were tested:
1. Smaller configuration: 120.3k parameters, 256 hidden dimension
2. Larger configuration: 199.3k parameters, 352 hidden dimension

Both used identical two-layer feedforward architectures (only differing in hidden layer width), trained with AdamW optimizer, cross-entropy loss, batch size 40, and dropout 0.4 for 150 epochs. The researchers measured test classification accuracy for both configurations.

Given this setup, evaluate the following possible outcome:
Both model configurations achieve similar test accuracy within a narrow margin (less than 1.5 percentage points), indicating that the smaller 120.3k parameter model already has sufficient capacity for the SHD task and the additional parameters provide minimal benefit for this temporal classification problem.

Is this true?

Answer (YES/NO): YES